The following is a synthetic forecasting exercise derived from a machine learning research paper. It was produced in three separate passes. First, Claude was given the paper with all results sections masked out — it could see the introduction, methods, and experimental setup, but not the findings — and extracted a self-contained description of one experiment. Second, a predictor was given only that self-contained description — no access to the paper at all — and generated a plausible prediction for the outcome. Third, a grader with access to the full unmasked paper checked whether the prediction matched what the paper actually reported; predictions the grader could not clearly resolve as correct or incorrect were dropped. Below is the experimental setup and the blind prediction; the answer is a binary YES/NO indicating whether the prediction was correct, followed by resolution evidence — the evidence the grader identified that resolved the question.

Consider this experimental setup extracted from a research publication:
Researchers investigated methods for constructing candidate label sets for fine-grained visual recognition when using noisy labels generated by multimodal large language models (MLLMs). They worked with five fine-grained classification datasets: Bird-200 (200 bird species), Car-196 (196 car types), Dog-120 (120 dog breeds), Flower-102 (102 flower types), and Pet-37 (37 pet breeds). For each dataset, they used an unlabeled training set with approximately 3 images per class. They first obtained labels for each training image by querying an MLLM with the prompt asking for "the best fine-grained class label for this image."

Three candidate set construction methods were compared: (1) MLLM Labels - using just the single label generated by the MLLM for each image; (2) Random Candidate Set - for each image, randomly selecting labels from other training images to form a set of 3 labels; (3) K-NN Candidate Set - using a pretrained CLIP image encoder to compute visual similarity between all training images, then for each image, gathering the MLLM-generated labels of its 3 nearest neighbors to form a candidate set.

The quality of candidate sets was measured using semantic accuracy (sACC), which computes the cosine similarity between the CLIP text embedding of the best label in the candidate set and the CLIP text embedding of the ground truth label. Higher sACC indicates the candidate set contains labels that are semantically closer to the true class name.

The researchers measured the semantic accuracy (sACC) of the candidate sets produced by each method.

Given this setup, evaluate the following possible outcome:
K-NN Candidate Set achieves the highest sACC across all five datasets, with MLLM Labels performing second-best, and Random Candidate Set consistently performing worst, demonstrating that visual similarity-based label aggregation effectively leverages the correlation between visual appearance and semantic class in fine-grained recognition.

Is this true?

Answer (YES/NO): NO